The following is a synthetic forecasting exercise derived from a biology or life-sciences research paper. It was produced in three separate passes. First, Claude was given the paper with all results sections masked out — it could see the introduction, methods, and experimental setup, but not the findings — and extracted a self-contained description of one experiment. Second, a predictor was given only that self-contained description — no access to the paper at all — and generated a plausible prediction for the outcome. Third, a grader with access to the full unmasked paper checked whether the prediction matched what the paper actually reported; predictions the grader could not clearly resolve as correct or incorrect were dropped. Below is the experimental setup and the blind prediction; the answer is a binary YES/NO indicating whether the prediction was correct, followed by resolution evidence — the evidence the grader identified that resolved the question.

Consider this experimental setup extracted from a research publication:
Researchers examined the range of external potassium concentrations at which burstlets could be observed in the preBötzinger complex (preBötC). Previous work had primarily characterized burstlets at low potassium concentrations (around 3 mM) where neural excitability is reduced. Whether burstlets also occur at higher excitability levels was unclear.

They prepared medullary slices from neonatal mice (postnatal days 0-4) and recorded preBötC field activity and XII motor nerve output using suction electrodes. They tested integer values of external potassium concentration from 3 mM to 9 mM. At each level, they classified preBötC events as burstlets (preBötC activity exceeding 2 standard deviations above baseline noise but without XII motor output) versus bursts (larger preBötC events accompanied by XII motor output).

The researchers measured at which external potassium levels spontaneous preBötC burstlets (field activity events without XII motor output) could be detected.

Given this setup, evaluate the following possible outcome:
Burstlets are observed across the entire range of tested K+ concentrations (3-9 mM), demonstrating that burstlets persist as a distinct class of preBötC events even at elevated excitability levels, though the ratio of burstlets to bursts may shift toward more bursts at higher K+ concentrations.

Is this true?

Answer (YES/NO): YES